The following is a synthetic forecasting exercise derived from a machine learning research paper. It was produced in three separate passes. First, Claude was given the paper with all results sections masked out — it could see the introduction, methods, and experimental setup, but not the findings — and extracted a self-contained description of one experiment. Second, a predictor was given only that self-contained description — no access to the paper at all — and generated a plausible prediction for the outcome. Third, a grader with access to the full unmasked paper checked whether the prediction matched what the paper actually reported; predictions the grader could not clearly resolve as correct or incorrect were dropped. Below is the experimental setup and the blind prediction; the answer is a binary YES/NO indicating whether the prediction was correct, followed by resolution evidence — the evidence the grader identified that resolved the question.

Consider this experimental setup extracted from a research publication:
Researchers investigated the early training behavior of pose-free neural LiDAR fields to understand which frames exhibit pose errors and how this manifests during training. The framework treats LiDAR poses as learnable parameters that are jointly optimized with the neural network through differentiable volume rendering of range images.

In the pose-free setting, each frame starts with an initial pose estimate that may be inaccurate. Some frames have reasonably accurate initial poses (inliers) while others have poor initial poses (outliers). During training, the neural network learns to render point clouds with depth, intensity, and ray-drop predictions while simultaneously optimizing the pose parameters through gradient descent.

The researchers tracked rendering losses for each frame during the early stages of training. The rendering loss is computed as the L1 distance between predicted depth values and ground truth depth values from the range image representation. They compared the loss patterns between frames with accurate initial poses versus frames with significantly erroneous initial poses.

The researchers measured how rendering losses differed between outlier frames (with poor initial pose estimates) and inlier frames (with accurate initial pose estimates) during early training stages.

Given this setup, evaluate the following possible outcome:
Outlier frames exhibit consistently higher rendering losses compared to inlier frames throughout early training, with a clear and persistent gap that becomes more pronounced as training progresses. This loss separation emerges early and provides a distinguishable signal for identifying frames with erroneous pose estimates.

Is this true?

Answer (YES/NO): NO